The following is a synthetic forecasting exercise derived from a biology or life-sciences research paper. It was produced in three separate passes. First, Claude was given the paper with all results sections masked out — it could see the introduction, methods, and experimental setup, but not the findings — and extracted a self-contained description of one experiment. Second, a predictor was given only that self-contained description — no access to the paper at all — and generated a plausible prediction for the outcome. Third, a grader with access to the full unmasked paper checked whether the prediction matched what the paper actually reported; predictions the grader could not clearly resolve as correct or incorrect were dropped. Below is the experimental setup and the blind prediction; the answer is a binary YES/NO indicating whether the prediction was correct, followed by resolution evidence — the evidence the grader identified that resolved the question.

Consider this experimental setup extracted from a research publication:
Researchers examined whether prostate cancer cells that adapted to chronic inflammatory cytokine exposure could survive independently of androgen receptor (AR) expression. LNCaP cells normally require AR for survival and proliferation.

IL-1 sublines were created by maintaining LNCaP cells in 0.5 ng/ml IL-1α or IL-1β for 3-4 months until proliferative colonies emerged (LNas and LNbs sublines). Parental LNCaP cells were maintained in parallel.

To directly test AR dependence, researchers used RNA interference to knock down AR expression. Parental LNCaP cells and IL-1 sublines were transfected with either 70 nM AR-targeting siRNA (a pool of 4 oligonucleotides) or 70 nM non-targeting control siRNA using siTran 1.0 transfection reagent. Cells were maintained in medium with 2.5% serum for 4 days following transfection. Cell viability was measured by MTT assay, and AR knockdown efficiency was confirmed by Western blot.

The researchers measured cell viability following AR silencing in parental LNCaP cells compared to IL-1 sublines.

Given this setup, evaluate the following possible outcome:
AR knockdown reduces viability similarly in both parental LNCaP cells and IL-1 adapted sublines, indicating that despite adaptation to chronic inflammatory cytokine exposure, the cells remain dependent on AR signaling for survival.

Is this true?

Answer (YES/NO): NO